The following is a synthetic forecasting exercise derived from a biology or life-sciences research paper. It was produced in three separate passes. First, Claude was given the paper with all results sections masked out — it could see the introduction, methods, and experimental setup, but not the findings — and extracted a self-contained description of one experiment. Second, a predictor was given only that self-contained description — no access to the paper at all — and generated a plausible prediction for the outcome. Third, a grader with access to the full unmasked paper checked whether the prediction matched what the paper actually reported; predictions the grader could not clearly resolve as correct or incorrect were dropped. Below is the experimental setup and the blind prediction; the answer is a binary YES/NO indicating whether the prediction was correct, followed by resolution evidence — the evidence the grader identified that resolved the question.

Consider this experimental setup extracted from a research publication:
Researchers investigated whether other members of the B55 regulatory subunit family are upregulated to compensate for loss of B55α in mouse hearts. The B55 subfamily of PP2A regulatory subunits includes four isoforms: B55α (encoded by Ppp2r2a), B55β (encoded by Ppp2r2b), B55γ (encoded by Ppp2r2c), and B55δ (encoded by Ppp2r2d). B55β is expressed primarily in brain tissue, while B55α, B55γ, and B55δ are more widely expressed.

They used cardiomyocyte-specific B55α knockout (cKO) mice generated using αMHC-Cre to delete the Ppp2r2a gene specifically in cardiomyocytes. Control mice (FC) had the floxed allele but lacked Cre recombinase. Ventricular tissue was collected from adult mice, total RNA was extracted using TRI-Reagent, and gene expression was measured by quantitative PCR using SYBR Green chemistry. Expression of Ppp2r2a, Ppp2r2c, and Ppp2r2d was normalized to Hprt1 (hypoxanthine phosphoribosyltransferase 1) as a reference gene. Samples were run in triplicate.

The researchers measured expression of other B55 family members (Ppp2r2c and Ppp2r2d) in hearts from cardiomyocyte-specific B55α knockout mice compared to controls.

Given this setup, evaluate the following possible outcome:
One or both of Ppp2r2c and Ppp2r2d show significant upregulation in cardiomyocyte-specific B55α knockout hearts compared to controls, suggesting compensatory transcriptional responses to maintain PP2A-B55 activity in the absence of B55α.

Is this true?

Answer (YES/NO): NO